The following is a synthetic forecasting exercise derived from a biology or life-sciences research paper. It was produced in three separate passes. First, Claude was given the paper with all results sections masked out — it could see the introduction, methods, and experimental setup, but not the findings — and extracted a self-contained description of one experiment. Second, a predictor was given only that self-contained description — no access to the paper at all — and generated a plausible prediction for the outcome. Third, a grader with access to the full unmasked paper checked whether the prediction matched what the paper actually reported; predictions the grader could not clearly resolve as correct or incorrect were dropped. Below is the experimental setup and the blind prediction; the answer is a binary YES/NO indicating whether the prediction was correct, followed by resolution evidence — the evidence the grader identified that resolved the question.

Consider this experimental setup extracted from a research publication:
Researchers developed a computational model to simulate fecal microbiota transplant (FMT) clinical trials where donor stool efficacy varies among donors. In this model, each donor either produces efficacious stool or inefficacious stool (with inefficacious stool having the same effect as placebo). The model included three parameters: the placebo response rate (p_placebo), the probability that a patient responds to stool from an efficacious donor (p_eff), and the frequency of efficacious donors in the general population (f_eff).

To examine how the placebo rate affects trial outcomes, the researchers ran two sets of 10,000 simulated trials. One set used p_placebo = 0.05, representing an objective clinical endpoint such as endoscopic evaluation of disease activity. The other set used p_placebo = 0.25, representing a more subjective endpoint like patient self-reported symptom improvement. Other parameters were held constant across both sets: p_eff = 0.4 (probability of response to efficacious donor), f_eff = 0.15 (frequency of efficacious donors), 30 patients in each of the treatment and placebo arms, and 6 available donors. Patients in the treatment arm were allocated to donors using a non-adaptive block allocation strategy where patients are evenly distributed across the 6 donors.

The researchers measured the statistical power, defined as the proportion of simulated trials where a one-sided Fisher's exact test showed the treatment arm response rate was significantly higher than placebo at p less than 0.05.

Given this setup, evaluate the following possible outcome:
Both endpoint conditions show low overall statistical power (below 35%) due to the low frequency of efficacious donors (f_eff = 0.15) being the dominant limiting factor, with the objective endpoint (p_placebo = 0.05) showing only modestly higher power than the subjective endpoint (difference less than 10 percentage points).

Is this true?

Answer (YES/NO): YES